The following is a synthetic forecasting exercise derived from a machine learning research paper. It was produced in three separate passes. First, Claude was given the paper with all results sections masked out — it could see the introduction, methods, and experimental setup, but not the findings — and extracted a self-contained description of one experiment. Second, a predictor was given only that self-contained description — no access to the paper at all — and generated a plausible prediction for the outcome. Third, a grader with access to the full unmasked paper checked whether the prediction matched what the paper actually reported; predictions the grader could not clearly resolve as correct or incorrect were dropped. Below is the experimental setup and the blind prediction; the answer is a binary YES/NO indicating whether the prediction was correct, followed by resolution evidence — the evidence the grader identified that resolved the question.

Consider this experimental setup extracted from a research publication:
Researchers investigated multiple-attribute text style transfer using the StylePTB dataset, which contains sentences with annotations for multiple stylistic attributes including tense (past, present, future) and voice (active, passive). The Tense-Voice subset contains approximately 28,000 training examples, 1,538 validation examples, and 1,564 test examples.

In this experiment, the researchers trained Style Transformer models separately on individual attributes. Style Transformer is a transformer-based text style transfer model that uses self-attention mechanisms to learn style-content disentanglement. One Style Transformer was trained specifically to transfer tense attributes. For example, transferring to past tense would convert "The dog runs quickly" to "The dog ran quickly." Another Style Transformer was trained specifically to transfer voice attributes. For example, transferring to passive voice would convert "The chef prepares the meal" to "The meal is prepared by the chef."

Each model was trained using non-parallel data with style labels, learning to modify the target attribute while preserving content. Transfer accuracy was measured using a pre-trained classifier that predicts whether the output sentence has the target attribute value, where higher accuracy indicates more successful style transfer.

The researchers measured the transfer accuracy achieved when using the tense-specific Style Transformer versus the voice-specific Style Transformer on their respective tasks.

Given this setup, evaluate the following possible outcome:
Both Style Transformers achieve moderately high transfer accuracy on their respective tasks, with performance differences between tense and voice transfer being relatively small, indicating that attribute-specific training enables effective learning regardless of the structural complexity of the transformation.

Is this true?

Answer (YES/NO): YES